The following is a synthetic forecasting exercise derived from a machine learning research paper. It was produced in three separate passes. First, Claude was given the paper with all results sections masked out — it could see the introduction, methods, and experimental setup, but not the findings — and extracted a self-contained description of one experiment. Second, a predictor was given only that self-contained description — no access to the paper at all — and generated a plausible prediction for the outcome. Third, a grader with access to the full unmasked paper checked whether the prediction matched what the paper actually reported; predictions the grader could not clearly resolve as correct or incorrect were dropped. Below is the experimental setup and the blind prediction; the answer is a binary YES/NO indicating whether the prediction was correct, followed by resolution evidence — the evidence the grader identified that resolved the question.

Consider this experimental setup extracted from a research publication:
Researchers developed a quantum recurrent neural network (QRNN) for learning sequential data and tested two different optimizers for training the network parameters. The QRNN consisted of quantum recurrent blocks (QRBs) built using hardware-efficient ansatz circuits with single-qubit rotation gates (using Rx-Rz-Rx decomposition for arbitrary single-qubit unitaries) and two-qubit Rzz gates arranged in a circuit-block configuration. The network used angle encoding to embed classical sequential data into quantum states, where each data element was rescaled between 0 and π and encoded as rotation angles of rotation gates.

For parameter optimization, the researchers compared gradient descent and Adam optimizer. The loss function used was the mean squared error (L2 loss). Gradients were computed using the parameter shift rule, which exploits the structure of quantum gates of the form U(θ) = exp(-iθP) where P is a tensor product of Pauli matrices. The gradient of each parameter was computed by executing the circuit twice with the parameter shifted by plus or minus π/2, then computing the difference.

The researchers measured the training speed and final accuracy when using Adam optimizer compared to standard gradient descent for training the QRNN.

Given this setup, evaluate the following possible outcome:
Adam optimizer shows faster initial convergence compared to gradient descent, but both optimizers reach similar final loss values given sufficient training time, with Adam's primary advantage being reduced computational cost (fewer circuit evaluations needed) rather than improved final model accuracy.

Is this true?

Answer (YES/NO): NO